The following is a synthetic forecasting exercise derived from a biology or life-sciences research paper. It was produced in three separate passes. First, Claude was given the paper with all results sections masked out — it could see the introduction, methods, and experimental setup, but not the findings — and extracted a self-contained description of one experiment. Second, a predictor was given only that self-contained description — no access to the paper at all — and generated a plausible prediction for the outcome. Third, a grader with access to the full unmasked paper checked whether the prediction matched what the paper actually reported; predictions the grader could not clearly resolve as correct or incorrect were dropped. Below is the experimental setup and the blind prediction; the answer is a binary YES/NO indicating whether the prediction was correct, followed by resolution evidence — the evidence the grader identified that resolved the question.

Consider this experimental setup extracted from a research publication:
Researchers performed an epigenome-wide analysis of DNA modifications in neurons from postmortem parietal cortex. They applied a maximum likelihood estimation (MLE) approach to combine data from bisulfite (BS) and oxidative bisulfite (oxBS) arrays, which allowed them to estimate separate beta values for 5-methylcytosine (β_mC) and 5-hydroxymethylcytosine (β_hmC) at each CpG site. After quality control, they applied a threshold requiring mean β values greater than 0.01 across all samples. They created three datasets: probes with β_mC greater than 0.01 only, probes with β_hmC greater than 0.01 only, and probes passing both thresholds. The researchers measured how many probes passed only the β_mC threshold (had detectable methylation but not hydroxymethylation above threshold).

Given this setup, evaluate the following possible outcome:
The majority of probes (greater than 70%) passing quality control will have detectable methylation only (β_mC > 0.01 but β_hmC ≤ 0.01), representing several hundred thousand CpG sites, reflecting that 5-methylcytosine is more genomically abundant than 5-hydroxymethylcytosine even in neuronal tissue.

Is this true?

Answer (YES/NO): NO